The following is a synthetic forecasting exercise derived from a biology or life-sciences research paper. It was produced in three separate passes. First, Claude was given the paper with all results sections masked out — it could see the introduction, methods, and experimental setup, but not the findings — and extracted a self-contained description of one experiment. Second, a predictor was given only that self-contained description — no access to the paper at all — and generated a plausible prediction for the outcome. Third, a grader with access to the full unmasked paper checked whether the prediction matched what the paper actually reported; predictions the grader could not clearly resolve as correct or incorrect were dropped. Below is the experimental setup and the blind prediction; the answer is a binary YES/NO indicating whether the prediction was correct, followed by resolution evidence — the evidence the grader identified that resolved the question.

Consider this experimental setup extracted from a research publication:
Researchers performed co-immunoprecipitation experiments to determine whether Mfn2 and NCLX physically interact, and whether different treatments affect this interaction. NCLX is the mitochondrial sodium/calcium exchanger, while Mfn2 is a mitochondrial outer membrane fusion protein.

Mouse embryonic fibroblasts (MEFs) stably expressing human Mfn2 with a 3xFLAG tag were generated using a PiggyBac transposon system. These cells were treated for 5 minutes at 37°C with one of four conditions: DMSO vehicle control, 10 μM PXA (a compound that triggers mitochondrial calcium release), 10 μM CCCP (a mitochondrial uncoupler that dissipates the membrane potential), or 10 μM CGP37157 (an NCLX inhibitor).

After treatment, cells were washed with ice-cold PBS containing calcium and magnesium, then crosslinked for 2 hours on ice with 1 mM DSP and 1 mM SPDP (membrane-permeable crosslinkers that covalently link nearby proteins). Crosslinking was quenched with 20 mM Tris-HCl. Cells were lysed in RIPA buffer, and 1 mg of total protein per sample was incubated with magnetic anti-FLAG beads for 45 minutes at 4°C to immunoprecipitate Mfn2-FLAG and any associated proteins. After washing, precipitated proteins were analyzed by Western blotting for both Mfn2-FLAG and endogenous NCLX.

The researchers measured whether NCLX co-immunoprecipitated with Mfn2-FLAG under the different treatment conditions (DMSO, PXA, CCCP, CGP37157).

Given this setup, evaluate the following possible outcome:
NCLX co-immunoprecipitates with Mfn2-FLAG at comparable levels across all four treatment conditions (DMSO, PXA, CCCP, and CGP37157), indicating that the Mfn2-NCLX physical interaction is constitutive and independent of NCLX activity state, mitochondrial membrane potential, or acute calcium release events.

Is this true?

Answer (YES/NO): NO